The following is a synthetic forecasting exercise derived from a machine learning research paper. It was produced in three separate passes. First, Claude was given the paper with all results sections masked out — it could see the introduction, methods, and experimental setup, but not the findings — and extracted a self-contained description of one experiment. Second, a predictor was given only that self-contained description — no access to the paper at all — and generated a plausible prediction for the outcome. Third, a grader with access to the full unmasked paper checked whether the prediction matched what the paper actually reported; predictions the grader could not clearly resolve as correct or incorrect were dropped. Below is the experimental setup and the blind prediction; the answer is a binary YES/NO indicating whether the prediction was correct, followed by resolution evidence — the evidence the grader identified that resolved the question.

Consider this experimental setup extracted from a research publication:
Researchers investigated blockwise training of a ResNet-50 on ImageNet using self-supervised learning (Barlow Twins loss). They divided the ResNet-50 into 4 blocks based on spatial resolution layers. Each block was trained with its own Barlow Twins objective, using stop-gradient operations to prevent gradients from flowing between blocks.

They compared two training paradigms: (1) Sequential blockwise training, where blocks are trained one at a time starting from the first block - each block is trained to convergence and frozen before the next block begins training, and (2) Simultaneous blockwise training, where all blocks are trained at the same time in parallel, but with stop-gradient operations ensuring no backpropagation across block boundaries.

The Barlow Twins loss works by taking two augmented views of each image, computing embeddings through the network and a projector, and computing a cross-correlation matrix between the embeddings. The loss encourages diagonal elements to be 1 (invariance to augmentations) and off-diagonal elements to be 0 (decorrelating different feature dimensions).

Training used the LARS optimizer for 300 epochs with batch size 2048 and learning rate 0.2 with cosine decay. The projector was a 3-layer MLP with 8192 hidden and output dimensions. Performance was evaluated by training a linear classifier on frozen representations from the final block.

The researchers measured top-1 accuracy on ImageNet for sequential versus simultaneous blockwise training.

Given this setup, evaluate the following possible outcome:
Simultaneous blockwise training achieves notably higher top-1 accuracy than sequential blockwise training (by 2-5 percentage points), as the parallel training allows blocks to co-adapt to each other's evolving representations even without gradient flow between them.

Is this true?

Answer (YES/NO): NO